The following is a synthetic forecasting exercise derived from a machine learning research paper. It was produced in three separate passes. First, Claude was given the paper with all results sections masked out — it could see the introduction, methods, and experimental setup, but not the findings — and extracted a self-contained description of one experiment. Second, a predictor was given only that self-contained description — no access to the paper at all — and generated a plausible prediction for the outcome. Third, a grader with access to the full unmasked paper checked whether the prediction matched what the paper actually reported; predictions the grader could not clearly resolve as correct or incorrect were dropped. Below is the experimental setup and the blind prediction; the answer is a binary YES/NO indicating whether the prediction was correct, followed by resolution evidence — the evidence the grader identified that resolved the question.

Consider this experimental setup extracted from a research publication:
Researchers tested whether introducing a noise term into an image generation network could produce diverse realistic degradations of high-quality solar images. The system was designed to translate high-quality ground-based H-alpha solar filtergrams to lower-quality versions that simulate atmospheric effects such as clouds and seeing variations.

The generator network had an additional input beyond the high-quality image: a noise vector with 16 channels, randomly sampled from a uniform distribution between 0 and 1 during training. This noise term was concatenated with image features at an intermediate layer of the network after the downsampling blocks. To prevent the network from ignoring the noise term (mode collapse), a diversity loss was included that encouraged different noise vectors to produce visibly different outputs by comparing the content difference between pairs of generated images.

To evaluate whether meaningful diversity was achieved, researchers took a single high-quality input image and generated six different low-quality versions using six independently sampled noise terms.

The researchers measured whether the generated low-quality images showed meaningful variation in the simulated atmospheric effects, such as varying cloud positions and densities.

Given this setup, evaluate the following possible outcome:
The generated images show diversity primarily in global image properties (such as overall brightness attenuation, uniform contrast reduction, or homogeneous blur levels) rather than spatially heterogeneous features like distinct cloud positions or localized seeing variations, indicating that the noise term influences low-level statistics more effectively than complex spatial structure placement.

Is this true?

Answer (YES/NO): NO